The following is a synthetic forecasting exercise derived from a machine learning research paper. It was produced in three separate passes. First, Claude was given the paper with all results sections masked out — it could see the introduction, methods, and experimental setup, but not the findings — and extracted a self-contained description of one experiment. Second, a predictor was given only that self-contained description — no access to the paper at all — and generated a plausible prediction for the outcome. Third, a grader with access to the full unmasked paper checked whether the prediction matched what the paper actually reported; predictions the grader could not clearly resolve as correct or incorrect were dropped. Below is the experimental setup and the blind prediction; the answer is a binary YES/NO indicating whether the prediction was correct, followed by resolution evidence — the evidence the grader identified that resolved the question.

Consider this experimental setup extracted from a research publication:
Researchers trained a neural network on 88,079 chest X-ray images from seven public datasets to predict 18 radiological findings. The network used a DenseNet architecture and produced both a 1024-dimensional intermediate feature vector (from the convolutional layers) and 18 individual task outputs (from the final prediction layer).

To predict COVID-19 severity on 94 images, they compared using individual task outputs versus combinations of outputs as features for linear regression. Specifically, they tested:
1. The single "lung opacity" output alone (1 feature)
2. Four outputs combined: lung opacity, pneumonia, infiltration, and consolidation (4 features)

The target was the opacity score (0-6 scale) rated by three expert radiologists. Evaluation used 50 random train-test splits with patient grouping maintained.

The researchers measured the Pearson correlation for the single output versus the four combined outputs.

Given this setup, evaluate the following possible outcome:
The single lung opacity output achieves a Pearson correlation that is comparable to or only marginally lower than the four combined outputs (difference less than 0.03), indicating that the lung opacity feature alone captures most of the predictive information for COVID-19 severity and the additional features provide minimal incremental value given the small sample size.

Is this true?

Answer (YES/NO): YES